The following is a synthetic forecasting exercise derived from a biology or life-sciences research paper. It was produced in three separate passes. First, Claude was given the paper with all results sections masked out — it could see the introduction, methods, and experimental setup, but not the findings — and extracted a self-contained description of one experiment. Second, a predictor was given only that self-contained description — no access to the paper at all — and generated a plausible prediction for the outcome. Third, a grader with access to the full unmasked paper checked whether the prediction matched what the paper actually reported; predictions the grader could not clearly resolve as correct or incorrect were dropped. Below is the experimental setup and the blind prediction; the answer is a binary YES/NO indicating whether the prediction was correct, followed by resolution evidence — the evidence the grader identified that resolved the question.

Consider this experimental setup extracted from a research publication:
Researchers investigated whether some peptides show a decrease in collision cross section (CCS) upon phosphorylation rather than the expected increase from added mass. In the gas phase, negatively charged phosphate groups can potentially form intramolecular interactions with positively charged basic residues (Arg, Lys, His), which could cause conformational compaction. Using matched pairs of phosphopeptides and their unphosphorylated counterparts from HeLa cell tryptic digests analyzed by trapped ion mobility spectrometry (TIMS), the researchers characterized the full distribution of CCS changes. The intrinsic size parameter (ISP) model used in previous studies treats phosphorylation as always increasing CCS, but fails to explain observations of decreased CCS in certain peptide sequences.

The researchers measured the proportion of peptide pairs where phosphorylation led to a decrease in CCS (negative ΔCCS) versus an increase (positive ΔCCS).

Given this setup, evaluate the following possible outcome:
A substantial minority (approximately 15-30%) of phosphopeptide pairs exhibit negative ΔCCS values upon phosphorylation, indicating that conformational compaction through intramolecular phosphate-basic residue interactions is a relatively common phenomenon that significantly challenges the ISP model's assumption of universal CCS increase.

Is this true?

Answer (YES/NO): NO